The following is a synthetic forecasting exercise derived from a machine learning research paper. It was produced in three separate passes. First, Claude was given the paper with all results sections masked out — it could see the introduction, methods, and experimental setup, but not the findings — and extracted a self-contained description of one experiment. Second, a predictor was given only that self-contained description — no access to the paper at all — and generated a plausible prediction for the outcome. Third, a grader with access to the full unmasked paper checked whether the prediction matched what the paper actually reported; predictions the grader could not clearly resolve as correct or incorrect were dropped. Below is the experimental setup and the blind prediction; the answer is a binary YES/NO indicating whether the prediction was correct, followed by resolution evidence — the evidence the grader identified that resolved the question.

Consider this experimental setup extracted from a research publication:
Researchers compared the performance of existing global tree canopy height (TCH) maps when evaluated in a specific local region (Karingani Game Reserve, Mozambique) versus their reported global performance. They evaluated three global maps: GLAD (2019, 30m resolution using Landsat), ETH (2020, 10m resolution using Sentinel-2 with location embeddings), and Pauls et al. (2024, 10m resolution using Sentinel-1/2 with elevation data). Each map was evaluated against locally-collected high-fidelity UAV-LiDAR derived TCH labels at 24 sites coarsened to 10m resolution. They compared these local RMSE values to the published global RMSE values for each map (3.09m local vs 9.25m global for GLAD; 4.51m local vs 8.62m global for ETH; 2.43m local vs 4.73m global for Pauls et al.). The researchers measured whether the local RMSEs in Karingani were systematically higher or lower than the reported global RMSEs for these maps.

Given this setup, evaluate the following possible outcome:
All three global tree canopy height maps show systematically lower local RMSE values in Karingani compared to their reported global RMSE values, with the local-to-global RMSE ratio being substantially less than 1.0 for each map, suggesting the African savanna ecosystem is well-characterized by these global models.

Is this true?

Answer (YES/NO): YES